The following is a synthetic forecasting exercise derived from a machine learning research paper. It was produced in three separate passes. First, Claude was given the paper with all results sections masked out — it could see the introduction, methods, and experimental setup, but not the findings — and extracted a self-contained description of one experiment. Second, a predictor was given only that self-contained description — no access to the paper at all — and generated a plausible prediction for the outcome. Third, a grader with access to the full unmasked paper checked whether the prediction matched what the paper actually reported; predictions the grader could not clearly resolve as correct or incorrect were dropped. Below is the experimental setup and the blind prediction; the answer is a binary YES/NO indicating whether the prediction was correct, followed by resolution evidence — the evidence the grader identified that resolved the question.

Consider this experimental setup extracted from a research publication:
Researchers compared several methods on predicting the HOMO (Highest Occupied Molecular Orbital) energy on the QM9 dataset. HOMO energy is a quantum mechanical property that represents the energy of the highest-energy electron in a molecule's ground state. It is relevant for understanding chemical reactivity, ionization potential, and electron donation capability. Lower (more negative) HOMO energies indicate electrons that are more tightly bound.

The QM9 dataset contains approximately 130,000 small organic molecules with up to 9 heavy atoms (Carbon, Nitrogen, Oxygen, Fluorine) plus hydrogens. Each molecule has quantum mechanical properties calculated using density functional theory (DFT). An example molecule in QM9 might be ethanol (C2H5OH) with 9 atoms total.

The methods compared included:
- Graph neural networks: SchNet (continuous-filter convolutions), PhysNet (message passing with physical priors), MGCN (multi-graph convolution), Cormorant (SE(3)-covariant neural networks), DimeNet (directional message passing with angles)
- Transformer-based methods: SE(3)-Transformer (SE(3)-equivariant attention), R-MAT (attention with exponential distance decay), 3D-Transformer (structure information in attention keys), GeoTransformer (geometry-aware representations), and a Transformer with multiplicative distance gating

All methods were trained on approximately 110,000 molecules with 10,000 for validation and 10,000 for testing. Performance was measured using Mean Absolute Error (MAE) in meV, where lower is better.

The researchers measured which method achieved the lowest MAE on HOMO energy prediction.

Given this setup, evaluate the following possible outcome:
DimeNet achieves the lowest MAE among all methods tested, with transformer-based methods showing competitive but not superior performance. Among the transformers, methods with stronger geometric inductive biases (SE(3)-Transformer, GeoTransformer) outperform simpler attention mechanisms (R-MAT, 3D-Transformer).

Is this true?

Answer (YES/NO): NO